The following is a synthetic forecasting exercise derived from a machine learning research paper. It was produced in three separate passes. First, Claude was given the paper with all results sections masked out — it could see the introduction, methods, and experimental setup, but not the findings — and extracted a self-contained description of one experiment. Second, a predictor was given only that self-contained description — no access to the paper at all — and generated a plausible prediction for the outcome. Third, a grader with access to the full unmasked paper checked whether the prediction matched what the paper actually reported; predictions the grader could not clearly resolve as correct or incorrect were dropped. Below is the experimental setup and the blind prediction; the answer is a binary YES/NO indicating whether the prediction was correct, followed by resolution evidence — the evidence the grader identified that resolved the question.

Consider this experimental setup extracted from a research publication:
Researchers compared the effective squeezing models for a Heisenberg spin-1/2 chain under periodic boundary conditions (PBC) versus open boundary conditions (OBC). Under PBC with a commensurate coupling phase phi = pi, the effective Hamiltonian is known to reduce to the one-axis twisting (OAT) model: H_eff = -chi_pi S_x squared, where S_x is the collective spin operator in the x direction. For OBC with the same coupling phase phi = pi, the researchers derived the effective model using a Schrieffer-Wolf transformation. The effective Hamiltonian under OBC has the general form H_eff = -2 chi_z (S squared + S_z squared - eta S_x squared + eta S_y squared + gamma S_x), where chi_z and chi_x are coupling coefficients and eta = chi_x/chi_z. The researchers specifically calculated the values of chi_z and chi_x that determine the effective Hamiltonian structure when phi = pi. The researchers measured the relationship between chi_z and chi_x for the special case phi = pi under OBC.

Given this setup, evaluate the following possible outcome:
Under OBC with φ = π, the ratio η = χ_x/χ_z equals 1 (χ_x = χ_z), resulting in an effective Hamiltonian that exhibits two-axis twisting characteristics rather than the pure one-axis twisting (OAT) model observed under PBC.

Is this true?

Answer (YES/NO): NO